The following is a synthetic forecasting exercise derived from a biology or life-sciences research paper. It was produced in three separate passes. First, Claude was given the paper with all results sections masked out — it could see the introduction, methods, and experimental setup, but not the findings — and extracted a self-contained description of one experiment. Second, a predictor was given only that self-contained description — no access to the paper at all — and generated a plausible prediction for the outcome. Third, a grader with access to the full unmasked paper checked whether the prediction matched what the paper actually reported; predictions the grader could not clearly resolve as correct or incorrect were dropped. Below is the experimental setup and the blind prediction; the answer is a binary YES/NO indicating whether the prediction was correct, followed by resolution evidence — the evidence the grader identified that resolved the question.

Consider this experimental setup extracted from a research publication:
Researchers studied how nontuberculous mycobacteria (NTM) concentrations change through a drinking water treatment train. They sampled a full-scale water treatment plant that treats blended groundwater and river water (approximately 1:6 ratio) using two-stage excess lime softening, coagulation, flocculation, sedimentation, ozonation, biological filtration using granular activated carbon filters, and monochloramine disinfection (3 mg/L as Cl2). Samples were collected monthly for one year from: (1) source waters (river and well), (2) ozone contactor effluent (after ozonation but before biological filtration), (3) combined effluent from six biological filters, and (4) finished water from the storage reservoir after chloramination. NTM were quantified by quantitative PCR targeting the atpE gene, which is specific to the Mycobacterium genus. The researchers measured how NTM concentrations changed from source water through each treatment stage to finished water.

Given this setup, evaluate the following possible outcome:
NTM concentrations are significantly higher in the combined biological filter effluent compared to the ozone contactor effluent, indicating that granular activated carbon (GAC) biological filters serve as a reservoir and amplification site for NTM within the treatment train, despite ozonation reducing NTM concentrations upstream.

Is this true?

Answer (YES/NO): YES